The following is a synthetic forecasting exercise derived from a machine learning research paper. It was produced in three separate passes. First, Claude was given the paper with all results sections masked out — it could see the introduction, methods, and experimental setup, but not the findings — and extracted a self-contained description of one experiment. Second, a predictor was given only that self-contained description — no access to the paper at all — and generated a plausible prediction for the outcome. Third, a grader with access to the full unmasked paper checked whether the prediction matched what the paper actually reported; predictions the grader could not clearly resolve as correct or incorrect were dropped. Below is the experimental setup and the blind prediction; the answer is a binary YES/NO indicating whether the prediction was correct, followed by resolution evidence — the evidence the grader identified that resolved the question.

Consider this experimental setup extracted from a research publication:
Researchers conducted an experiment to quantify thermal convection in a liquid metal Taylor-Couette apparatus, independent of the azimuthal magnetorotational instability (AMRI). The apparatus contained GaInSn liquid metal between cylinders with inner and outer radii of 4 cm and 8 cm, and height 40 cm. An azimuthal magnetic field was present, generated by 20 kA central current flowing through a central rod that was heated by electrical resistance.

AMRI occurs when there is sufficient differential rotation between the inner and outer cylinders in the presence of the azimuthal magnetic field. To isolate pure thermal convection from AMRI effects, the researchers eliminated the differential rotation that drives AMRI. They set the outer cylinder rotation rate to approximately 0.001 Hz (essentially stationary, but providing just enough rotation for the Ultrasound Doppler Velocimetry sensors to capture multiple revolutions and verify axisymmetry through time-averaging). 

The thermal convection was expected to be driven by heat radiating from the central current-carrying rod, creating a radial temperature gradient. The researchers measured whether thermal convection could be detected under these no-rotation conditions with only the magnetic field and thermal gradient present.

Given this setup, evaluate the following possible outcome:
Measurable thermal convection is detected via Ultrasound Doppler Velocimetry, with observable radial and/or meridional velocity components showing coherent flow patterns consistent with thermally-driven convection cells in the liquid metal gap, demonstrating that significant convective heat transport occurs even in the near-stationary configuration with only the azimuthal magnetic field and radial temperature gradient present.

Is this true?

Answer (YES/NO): YES